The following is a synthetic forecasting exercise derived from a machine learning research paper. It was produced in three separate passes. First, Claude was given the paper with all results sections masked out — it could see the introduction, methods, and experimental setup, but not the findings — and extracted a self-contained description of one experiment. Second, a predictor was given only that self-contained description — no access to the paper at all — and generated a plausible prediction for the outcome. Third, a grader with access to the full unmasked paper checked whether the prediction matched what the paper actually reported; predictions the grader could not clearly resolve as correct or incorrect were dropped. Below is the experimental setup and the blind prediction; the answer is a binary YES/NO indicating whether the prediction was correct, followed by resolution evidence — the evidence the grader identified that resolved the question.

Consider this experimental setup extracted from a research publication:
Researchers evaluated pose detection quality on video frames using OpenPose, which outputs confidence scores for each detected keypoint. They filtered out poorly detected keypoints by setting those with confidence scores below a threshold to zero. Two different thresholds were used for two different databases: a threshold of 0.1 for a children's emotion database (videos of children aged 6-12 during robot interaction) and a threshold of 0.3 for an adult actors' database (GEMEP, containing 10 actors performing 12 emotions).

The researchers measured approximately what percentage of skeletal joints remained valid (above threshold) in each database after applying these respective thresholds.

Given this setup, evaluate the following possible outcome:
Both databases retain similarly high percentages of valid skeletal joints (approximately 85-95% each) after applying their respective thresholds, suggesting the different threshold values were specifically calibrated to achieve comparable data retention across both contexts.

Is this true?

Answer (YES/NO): NO